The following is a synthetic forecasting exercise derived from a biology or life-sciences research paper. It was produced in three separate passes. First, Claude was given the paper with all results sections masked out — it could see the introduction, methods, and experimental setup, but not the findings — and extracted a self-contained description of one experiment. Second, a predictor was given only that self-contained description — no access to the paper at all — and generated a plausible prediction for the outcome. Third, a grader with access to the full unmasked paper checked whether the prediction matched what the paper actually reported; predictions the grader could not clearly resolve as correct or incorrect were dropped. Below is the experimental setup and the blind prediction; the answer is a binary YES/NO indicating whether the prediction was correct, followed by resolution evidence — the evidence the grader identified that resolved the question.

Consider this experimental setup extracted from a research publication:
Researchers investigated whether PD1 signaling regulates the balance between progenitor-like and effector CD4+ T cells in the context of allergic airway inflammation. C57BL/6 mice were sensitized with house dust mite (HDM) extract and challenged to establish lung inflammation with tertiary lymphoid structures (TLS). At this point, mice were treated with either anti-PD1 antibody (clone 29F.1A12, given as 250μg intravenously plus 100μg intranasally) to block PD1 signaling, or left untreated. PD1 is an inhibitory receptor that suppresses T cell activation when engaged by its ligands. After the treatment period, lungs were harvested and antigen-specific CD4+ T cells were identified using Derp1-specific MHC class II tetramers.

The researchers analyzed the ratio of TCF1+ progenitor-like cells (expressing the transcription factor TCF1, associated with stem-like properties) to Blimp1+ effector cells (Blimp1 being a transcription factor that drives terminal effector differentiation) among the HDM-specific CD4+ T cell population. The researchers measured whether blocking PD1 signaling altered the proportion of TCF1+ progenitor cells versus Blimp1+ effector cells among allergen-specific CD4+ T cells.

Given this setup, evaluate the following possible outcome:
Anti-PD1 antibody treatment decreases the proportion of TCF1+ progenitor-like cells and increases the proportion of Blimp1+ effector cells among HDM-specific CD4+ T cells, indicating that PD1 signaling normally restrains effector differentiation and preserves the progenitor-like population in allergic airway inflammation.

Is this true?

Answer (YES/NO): NO